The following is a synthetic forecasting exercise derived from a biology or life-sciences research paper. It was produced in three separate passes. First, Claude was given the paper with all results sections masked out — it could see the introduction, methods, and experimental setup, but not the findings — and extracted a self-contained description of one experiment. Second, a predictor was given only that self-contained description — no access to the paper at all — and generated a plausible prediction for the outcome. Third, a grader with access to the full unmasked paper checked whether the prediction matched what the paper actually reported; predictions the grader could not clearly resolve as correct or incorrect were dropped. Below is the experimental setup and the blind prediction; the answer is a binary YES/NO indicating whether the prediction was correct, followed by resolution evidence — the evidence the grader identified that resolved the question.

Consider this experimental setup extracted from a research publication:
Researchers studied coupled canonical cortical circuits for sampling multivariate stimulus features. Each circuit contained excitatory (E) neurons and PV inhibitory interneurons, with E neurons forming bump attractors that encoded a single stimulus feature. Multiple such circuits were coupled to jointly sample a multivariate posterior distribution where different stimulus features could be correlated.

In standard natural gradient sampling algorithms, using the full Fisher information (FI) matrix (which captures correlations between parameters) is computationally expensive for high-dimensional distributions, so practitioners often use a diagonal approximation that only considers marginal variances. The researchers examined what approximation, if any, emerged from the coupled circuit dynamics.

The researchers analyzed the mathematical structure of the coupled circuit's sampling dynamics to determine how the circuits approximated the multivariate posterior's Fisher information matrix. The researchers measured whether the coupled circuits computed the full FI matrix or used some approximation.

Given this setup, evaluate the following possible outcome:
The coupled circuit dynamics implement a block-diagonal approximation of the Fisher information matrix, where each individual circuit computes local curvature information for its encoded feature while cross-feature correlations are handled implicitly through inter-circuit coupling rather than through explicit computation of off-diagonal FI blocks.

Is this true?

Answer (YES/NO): NO